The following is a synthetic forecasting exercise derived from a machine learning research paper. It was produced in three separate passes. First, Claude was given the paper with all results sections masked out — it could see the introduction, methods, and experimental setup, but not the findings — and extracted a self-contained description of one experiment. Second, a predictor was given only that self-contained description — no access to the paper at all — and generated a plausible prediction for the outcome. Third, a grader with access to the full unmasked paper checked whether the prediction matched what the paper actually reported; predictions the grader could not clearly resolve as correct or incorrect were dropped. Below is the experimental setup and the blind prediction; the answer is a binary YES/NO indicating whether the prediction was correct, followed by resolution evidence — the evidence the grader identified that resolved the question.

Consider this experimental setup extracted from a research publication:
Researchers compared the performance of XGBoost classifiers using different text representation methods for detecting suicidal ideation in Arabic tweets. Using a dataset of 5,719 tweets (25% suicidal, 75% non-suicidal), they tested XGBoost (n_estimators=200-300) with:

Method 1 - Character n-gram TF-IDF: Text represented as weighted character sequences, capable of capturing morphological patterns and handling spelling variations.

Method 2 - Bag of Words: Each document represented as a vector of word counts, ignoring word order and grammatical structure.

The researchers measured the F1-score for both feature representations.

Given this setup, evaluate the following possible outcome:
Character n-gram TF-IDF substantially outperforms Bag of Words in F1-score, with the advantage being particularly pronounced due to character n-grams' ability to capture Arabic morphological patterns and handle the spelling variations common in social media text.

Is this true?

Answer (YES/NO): YES